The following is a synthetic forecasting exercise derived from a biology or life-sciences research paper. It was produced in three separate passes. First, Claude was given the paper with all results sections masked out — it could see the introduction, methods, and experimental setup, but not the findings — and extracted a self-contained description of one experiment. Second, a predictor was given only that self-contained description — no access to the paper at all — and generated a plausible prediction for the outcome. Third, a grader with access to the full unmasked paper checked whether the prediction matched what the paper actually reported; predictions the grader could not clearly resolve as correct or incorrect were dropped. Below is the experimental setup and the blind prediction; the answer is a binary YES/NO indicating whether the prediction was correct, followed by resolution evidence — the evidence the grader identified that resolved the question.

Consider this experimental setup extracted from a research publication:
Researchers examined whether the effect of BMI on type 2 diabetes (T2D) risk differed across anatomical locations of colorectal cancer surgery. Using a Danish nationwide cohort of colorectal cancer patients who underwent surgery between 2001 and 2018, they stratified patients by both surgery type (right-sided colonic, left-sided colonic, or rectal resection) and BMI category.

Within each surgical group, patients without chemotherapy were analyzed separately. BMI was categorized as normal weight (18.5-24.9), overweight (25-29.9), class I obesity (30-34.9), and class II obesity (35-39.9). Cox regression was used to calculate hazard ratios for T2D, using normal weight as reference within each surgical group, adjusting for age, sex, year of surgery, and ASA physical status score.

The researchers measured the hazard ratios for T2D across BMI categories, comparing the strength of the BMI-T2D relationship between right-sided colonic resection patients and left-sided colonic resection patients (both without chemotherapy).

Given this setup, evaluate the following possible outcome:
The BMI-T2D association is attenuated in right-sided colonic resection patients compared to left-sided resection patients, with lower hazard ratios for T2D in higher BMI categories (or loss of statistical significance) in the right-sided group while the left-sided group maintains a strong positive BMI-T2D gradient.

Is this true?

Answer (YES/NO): NO